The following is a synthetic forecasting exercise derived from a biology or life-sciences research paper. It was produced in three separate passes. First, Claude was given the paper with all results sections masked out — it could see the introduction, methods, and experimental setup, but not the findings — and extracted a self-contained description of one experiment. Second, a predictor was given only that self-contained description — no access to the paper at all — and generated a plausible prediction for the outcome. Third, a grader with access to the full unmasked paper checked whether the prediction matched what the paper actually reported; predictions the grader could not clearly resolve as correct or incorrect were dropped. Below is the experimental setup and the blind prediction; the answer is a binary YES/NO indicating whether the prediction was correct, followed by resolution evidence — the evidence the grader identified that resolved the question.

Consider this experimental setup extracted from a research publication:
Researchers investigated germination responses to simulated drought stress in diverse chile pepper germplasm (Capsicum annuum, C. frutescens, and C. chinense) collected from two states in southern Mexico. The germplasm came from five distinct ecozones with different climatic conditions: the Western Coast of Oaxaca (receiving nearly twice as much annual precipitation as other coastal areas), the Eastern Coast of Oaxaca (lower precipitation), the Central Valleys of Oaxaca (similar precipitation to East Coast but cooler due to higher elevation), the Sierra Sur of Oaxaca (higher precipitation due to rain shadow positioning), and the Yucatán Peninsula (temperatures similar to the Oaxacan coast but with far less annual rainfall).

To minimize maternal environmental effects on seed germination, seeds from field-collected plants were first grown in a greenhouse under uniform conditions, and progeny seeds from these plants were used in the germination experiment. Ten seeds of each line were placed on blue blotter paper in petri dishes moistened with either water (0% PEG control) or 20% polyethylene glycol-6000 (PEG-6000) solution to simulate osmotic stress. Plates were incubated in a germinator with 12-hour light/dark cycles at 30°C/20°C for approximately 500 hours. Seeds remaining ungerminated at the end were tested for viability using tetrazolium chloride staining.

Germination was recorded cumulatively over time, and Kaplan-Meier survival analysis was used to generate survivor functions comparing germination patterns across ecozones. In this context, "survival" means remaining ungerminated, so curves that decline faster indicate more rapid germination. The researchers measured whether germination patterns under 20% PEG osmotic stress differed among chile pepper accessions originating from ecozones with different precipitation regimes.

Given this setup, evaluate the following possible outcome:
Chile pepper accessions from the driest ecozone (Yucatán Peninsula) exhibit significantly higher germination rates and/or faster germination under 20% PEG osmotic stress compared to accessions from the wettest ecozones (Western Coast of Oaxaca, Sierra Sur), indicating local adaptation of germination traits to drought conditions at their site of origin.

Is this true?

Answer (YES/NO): NO